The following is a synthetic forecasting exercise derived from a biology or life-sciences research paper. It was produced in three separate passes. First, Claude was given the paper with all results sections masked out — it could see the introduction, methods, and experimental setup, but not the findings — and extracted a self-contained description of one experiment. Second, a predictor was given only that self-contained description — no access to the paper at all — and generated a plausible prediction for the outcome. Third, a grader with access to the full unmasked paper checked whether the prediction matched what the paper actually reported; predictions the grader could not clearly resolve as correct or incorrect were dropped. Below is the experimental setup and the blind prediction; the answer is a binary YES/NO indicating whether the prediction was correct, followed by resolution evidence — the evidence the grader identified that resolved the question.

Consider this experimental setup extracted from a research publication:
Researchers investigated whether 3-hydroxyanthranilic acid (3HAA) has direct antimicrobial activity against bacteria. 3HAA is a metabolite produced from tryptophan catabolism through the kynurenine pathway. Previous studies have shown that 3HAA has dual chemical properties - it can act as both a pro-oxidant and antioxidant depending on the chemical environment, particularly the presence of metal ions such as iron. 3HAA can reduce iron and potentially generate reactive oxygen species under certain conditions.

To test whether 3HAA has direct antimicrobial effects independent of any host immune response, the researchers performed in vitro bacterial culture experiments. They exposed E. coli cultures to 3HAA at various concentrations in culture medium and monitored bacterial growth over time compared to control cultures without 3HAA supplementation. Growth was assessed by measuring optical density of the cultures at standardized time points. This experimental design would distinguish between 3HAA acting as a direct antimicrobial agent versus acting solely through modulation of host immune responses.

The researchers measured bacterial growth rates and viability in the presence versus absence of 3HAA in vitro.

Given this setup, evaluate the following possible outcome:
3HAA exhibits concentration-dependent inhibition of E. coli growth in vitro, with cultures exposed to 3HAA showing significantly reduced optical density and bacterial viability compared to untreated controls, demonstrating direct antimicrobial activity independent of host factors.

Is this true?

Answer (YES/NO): YES